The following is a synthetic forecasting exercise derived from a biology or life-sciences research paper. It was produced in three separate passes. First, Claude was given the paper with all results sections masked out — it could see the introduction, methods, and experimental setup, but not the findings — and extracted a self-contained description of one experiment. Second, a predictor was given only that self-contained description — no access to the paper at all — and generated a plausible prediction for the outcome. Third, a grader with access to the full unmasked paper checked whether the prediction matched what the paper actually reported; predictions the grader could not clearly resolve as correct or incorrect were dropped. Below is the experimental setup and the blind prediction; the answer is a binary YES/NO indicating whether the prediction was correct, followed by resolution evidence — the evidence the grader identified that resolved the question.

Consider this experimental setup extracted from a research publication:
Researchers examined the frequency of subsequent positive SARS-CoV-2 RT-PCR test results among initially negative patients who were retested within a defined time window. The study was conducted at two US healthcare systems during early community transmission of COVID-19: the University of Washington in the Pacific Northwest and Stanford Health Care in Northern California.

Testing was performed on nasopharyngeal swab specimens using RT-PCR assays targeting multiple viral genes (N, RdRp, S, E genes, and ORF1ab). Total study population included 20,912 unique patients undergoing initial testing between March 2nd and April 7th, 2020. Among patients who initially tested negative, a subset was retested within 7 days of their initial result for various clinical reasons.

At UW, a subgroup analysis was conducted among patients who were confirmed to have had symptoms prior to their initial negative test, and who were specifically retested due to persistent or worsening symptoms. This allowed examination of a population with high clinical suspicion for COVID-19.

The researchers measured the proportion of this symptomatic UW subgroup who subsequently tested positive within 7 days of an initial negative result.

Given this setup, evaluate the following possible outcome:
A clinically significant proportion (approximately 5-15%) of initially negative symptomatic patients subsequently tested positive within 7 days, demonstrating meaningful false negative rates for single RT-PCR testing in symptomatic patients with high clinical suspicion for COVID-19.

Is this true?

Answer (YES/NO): NO